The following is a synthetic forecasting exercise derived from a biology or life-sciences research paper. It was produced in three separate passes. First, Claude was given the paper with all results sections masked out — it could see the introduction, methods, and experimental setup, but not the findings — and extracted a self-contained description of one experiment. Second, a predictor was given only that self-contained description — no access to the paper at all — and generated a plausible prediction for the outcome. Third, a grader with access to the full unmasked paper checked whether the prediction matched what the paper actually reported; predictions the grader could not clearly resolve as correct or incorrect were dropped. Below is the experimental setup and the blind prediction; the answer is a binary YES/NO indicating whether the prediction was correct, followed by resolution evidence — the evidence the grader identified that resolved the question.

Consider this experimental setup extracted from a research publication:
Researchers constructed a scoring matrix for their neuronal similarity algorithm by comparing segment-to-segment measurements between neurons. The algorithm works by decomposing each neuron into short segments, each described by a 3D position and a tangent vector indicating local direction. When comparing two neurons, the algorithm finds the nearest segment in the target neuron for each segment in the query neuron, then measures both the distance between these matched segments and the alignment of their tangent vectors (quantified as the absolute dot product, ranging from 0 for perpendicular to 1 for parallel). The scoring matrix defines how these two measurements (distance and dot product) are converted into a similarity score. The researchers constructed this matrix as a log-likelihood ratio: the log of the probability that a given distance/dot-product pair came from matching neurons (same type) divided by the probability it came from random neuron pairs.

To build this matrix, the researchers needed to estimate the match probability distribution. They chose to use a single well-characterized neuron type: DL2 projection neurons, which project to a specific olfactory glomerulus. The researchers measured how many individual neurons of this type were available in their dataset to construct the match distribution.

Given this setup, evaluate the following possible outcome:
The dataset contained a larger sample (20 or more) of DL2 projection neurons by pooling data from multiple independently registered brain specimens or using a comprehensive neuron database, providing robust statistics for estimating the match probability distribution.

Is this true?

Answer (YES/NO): YES